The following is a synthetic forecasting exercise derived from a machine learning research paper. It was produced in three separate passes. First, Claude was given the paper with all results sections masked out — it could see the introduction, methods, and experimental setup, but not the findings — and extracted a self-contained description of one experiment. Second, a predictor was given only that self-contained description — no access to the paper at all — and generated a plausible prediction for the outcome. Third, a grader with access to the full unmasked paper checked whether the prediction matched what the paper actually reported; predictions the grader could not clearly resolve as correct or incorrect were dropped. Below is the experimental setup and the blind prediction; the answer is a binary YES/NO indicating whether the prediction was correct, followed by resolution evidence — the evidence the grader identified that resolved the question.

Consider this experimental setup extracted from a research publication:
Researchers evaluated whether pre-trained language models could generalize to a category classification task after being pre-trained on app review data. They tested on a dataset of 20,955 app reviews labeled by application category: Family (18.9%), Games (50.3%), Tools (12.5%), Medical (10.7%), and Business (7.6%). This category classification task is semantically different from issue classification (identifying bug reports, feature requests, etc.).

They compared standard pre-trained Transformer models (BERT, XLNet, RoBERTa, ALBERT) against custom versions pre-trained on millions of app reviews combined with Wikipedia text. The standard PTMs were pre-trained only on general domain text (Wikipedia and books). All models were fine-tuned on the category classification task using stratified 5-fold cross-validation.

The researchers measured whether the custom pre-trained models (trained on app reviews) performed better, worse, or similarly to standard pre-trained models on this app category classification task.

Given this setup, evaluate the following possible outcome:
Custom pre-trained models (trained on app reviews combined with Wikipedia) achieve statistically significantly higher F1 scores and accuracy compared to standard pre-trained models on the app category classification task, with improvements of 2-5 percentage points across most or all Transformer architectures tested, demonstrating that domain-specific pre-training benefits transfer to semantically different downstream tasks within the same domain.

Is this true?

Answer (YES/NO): NO